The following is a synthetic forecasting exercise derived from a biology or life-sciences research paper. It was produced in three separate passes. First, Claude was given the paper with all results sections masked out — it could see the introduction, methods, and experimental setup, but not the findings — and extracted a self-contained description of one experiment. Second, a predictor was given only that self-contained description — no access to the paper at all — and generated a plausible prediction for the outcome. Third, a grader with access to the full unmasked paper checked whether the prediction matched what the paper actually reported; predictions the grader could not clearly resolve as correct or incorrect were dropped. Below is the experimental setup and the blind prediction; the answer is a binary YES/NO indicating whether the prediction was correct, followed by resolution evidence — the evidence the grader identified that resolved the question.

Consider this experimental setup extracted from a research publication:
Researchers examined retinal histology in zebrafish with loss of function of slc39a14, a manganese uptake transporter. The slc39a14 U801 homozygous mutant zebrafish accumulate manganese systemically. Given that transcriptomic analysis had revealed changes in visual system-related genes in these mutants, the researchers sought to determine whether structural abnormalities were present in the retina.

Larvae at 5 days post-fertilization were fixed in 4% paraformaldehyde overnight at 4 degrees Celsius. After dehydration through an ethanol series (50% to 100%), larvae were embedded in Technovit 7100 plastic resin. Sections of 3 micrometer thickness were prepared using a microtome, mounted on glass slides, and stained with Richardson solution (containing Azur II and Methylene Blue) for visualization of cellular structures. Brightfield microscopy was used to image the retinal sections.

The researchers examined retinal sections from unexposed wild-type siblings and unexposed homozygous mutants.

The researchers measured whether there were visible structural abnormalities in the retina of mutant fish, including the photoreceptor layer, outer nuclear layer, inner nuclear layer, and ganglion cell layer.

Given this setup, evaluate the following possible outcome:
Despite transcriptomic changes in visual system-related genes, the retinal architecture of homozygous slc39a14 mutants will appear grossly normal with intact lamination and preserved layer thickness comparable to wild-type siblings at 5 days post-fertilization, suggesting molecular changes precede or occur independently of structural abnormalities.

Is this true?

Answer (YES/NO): YES